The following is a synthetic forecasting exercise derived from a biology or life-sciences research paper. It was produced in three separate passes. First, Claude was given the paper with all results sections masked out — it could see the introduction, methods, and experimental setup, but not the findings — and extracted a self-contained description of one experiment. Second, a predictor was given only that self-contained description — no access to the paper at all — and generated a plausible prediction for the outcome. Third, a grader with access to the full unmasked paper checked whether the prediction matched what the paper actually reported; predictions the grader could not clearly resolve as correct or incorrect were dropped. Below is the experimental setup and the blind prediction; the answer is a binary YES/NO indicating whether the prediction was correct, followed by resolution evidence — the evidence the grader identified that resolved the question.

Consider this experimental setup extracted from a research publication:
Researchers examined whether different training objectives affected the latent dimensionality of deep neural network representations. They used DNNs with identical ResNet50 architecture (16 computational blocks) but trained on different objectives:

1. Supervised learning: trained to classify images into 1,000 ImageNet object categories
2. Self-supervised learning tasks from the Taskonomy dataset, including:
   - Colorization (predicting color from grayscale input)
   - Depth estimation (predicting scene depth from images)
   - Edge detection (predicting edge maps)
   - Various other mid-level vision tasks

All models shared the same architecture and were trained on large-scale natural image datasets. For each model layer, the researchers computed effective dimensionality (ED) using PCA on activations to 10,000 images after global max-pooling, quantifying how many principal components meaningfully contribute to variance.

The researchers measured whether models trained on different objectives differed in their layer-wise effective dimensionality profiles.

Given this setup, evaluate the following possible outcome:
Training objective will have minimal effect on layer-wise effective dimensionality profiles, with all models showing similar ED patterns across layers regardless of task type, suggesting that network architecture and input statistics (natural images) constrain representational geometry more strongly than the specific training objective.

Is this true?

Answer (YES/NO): NO